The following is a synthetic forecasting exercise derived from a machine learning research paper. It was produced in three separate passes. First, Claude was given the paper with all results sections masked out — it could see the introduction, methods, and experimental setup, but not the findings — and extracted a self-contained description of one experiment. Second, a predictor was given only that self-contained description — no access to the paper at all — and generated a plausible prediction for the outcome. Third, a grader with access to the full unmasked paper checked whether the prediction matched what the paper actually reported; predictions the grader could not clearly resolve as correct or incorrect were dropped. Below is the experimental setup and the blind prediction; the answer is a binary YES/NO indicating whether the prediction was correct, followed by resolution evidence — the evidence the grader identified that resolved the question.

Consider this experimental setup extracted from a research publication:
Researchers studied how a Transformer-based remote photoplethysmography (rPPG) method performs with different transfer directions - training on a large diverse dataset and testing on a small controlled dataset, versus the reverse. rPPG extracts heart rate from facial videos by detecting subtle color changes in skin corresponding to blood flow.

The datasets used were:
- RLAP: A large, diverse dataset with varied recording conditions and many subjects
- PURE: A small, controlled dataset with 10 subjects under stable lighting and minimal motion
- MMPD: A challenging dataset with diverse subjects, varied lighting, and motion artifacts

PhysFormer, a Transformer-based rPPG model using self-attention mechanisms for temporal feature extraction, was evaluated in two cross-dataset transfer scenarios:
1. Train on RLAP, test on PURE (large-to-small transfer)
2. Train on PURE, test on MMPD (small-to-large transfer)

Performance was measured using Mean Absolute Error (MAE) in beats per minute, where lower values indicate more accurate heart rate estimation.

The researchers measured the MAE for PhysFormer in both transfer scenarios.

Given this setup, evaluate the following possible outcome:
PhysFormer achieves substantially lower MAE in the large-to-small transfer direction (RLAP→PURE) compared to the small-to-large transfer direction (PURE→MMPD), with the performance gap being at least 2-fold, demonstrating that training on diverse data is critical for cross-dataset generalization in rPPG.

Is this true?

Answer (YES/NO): YES